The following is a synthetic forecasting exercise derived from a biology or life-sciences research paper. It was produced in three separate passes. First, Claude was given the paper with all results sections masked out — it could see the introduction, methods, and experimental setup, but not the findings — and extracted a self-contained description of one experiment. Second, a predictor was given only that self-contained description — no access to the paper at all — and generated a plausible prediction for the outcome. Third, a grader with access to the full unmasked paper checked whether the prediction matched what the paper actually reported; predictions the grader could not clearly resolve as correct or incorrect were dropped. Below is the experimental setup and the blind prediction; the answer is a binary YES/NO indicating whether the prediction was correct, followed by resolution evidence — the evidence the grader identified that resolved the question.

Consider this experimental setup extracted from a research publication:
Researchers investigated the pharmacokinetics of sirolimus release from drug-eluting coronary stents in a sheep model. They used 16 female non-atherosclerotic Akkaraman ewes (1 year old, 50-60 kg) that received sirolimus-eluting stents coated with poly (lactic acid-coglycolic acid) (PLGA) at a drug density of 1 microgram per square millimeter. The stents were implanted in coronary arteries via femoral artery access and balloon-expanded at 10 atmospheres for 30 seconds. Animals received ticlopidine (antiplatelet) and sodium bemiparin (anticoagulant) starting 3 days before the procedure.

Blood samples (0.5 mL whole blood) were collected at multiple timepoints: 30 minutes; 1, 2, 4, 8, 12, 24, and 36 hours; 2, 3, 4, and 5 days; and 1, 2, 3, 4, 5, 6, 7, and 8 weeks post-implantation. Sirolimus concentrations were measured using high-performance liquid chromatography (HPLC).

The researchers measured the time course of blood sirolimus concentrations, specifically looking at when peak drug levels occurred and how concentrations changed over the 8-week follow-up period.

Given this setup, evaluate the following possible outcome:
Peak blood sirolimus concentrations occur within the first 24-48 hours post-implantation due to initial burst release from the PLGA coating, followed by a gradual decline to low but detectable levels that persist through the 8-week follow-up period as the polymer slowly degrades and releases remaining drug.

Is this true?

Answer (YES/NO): NO